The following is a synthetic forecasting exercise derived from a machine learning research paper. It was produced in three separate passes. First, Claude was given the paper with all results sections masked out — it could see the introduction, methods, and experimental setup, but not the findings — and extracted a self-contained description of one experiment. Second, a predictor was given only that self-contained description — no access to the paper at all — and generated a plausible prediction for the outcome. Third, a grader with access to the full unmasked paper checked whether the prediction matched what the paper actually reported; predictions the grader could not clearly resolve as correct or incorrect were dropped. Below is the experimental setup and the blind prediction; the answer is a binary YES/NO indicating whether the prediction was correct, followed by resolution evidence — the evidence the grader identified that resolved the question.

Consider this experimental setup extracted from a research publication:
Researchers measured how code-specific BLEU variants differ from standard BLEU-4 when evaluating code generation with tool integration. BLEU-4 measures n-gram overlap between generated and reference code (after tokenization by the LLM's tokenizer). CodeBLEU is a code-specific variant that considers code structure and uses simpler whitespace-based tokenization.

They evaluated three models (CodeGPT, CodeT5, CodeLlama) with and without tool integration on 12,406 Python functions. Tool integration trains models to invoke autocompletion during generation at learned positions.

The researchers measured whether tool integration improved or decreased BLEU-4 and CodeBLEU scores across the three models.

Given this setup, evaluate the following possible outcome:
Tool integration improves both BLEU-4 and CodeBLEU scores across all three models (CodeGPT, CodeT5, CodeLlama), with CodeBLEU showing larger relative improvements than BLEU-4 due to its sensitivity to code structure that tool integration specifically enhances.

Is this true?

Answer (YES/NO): NO